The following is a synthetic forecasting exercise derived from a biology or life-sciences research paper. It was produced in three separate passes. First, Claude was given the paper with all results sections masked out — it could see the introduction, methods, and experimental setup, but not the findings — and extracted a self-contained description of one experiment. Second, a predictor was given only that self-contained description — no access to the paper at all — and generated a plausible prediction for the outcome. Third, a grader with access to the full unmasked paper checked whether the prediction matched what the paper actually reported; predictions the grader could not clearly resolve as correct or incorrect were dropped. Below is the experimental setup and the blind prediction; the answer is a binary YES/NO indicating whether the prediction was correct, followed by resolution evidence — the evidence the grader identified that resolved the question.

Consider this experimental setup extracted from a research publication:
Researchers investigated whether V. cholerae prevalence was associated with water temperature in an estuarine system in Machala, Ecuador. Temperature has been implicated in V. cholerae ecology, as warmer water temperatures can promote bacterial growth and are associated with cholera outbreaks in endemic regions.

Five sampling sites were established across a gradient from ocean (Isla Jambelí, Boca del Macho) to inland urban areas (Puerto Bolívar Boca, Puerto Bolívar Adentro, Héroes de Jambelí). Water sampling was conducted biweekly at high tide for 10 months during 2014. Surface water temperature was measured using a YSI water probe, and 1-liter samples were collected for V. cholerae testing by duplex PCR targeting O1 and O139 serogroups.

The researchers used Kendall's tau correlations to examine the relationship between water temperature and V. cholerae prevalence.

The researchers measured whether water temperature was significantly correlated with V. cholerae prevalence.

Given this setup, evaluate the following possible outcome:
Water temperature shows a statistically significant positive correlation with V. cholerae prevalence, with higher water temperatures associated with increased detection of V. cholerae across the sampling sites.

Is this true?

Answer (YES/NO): NO